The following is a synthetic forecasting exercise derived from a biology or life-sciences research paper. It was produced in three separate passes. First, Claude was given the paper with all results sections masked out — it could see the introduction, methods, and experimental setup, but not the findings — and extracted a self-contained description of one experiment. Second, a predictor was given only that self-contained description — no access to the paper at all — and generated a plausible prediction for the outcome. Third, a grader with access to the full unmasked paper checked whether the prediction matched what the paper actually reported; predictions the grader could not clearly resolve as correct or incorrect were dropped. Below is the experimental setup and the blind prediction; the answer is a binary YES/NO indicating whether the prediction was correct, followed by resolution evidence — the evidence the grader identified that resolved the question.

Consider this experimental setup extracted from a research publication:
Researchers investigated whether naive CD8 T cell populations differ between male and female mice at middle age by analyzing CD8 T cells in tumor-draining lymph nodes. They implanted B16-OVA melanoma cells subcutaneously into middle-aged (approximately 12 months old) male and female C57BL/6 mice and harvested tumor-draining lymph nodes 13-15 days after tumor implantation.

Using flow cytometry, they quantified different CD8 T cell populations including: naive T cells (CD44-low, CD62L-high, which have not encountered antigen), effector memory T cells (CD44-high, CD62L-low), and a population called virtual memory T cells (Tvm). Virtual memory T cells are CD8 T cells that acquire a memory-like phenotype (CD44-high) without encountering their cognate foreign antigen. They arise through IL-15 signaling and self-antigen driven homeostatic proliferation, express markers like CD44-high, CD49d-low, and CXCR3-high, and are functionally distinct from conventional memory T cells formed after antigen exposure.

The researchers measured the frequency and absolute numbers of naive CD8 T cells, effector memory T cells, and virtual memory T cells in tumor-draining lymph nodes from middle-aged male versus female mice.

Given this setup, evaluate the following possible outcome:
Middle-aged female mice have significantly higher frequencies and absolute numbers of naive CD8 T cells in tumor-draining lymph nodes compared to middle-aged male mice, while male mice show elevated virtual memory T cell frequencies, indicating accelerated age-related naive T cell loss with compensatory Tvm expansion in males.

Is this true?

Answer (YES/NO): YES